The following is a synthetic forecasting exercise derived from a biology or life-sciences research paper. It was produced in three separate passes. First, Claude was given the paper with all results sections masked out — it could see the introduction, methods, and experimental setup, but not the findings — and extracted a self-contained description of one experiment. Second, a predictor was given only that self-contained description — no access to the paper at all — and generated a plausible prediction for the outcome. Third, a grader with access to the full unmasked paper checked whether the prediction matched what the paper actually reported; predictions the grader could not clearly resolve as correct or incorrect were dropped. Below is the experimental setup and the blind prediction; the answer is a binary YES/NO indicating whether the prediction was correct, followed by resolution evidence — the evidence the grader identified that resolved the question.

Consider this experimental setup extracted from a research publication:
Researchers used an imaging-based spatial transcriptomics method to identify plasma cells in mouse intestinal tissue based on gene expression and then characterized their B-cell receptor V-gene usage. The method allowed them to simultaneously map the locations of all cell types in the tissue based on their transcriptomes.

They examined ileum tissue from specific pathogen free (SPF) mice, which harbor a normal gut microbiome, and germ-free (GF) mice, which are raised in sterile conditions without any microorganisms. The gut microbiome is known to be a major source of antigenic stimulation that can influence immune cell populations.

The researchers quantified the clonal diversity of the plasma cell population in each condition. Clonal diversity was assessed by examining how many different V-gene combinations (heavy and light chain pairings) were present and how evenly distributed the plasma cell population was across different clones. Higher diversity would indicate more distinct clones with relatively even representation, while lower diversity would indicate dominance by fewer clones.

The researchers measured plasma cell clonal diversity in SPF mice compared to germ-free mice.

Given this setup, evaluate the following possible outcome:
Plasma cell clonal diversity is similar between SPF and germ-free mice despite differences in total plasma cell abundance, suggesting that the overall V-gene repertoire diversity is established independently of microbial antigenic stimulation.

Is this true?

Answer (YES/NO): NO